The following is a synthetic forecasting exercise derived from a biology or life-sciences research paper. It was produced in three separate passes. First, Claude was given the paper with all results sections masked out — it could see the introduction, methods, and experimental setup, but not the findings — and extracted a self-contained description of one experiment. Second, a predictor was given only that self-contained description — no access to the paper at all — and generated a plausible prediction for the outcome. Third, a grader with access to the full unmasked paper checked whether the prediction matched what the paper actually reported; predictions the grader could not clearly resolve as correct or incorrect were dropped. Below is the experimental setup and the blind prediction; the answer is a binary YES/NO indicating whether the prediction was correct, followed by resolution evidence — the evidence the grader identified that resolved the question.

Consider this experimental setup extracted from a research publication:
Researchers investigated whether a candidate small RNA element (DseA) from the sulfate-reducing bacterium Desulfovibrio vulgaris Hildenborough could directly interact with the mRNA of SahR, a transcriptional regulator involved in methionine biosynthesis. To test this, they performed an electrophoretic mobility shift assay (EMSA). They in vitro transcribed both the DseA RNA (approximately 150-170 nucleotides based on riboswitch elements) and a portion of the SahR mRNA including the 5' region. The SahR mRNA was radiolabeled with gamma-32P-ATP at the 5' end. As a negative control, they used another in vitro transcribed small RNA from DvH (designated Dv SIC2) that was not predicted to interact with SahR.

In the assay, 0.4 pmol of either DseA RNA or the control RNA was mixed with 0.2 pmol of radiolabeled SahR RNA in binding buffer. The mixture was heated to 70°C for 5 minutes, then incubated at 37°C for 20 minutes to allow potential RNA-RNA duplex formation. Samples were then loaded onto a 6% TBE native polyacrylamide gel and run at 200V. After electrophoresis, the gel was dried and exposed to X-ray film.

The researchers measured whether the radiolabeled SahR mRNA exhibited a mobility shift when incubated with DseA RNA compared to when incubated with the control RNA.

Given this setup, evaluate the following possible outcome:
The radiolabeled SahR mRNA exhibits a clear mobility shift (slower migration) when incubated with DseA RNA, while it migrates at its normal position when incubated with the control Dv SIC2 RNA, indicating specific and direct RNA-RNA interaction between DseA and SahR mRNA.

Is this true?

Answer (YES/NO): YES